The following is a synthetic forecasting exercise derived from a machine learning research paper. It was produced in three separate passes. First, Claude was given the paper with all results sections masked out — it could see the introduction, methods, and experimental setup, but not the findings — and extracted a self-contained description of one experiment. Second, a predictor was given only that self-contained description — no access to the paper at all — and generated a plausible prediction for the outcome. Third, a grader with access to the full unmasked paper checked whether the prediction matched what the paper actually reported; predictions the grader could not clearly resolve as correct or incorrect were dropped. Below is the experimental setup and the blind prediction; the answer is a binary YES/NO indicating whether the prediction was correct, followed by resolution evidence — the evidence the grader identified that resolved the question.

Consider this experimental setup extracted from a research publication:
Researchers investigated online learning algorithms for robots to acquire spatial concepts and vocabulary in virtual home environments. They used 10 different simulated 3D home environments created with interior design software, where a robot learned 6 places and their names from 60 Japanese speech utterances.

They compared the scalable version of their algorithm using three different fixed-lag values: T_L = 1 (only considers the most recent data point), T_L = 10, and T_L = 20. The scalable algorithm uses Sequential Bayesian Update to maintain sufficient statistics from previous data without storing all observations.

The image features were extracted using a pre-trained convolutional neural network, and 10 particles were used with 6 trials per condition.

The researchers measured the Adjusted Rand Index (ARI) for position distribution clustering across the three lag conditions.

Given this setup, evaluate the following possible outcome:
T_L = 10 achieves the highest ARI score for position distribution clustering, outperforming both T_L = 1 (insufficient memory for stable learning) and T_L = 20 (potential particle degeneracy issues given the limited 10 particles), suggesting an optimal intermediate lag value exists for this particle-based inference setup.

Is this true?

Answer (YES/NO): NO